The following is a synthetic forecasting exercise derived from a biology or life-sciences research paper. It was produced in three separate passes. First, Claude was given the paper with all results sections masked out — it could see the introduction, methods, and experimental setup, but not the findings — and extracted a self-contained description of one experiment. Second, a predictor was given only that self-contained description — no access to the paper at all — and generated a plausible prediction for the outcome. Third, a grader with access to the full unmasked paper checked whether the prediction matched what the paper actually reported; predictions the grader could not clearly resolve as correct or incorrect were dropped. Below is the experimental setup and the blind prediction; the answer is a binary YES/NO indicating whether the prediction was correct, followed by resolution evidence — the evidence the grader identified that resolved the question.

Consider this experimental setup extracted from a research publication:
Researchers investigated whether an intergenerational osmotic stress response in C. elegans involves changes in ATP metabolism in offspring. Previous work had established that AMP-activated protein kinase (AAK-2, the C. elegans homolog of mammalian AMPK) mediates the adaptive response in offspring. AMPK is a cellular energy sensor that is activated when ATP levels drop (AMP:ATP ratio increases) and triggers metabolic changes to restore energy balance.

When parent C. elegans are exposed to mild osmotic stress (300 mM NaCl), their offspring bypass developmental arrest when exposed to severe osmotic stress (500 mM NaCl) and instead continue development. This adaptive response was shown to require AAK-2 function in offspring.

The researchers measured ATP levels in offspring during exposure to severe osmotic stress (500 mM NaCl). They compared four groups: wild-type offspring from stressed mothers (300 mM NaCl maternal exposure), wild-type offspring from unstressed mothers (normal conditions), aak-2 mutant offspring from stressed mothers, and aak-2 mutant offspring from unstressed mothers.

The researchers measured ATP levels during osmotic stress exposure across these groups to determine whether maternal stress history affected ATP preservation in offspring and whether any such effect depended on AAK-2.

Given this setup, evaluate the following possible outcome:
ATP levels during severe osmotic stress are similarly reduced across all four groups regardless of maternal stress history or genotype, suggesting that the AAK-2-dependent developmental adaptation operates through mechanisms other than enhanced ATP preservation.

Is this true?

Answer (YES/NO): NO